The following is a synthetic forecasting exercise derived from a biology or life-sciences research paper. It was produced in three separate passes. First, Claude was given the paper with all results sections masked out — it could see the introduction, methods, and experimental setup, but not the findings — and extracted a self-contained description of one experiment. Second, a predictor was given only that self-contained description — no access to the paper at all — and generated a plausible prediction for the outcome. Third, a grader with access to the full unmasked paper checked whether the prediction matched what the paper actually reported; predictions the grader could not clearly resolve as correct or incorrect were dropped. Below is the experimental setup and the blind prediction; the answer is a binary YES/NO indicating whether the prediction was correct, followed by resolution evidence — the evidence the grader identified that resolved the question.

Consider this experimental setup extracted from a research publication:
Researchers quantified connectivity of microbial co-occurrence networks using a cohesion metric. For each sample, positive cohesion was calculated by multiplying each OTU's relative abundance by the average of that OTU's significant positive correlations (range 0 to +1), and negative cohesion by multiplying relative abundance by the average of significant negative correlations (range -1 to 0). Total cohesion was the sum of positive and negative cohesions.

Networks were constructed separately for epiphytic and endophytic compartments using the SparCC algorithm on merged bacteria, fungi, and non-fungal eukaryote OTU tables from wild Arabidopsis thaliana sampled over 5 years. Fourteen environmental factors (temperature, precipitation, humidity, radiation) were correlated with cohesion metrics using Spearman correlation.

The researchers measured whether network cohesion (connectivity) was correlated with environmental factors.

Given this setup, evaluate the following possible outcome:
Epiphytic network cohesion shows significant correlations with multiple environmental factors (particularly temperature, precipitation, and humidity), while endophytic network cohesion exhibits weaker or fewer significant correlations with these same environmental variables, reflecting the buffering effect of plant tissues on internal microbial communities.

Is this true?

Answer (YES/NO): NO